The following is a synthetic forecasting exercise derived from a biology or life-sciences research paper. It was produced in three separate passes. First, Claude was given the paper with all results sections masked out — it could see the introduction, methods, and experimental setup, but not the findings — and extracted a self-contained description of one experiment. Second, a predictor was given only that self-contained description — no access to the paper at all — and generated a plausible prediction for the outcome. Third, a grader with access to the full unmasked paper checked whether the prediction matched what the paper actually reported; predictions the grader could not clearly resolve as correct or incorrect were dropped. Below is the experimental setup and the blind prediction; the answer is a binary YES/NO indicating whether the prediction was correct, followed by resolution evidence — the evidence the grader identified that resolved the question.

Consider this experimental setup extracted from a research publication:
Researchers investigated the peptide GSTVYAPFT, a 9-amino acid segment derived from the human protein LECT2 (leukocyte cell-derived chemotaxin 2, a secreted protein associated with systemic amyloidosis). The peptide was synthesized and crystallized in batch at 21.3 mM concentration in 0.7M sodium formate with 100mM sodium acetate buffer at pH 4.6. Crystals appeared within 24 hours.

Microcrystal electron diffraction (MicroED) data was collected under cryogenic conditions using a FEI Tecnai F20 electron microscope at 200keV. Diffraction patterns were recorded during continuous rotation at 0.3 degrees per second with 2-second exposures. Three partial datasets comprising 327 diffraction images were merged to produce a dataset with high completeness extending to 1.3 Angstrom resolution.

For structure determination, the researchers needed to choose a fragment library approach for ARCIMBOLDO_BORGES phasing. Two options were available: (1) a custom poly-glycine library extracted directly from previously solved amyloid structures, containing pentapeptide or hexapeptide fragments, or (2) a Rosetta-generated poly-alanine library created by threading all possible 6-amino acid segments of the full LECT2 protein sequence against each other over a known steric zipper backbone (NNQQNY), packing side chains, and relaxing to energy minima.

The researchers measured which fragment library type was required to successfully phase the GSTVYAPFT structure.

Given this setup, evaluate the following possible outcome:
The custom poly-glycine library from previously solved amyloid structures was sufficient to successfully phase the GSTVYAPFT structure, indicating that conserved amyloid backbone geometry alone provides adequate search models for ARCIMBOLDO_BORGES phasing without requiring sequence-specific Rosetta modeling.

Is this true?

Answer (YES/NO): NO